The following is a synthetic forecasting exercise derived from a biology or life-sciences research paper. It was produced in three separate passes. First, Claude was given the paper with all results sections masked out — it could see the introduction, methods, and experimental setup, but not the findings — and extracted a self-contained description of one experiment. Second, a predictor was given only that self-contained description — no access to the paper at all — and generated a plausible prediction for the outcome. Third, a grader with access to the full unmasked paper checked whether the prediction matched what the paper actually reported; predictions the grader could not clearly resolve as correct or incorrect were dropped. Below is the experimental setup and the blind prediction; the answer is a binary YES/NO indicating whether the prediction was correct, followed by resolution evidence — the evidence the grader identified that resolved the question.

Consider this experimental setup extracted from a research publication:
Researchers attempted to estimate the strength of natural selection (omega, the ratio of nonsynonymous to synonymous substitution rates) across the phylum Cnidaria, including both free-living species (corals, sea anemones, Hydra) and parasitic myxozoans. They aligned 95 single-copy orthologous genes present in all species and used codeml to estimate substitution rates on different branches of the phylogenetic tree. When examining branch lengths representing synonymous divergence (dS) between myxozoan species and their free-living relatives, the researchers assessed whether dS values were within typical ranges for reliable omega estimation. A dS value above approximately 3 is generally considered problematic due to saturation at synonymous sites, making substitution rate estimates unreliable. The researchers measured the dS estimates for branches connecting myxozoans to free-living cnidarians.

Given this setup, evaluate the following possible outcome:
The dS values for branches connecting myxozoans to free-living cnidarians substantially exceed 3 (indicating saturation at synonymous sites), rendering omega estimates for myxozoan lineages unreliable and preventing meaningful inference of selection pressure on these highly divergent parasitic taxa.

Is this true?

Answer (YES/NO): YES